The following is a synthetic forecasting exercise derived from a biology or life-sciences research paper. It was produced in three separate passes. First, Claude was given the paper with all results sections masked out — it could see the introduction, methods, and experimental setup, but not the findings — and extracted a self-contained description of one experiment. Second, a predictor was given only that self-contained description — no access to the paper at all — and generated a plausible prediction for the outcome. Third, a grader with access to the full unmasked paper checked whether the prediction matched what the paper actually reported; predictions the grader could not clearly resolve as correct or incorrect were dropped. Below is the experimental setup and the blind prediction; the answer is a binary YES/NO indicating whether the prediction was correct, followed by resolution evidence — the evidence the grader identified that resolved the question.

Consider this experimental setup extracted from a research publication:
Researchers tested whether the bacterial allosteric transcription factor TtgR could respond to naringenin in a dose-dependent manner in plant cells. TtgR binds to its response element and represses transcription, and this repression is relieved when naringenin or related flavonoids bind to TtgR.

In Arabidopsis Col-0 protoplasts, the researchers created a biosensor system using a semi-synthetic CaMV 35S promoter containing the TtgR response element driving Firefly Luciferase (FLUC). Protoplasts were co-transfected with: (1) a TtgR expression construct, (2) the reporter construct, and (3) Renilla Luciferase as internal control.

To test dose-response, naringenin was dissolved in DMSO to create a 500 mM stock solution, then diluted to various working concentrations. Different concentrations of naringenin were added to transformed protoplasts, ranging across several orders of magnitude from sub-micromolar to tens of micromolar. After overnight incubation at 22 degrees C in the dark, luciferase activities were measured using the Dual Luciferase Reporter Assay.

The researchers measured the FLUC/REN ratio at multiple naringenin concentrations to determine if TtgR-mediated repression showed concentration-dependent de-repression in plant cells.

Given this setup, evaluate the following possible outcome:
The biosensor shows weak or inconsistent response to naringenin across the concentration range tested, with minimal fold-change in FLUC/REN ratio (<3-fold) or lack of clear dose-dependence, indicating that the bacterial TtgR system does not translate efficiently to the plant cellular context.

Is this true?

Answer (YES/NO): NO